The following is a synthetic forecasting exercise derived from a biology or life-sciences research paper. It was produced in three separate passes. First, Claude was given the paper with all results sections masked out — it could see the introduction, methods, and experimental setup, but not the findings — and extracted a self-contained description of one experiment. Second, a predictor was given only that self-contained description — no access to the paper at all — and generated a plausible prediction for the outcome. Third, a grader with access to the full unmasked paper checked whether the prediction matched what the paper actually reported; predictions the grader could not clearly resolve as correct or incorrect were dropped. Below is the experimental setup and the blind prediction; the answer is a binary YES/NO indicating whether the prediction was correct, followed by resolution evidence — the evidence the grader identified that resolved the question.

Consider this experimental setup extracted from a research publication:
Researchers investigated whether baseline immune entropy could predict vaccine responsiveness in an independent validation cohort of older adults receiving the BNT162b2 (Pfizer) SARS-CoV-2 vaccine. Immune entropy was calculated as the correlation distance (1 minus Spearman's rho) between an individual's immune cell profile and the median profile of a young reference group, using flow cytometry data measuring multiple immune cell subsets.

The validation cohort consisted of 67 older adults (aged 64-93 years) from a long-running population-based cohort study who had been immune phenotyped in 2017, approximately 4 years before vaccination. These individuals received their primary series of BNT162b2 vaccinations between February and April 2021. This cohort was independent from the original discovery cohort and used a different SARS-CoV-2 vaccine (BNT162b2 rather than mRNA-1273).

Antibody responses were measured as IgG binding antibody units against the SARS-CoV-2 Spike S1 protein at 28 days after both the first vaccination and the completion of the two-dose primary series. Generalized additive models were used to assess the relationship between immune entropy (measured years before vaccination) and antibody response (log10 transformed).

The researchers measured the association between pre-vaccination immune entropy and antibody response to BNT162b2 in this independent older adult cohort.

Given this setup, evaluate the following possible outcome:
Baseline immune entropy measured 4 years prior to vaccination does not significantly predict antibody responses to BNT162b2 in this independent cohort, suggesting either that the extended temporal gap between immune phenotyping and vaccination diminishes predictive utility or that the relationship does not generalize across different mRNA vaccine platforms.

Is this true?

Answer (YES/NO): NO